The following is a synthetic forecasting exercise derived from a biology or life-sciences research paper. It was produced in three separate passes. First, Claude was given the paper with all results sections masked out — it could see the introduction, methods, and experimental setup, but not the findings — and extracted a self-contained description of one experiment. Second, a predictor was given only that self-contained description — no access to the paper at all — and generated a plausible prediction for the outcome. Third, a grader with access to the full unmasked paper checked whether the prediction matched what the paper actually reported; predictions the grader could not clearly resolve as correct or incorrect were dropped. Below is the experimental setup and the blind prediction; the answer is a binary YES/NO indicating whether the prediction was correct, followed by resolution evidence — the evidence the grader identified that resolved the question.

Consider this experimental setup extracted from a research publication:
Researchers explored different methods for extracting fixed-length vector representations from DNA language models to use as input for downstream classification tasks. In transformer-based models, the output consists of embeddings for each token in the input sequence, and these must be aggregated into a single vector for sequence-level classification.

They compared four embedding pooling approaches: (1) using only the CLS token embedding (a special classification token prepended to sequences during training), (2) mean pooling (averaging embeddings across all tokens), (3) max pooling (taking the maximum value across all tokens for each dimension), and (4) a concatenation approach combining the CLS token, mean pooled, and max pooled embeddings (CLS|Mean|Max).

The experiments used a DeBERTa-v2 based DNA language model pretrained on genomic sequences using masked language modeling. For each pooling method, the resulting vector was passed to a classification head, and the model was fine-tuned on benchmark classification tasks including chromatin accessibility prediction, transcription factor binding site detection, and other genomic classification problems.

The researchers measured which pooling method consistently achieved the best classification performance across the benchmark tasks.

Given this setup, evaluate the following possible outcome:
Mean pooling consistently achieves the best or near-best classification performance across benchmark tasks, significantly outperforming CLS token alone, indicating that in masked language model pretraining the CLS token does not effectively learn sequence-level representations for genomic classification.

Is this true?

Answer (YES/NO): NO